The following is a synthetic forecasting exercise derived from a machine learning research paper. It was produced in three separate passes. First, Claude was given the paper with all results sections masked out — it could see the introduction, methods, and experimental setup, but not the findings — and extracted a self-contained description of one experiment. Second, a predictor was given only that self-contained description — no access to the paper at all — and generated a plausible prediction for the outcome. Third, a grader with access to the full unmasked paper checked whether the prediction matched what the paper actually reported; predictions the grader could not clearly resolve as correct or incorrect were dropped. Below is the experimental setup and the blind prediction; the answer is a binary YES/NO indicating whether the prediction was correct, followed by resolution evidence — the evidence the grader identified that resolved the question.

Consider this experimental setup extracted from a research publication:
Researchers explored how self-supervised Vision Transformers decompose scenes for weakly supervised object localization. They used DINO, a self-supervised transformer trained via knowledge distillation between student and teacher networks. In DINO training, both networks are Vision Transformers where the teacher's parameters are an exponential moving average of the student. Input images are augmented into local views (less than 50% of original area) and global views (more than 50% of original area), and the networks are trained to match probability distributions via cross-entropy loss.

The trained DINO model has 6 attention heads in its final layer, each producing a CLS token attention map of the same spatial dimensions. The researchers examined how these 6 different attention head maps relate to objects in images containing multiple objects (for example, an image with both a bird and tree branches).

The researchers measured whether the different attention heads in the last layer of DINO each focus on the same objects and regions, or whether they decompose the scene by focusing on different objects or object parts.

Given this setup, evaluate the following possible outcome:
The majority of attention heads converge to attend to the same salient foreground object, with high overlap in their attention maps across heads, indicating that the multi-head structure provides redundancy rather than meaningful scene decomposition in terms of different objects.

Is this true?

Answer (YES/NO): NO